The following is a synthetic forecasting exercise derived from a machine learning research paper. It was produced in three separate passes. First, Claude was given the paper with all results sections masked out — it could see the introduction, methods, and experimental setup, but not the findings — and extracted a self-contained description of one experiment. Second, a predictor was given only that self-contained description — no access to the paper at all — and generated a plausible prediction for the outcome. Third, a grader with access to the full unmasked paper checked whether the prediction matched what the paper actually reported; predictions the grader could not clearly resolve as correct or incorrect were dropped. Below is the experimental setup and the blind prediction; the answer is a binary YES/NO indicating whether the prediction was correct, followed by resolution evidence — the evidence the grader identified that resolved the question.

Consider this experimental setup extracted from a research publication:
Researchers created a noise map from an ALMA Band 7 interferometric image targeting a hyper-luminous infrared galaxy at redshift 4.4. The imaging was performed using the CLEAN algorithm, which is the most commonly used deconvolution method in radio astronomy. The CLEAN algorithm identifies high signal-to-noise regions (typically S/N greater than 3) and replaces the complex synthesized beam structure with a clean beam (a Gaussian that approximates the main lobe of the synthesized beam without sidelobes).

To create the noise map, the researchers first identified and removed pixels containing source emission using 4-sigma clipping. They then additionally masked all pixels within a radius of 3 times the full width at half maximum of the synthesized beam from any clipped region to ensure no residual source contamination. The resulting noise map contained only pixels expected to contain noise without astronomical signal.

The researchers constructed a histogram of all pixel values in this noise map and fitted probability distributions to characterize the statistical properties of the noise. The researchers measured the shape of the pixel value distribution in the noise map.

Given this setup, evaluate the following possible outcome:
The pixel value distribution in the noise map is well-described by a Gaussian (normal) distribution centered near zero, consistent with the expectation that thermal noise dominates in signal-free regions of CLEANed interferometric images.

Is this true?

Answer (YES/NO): YES